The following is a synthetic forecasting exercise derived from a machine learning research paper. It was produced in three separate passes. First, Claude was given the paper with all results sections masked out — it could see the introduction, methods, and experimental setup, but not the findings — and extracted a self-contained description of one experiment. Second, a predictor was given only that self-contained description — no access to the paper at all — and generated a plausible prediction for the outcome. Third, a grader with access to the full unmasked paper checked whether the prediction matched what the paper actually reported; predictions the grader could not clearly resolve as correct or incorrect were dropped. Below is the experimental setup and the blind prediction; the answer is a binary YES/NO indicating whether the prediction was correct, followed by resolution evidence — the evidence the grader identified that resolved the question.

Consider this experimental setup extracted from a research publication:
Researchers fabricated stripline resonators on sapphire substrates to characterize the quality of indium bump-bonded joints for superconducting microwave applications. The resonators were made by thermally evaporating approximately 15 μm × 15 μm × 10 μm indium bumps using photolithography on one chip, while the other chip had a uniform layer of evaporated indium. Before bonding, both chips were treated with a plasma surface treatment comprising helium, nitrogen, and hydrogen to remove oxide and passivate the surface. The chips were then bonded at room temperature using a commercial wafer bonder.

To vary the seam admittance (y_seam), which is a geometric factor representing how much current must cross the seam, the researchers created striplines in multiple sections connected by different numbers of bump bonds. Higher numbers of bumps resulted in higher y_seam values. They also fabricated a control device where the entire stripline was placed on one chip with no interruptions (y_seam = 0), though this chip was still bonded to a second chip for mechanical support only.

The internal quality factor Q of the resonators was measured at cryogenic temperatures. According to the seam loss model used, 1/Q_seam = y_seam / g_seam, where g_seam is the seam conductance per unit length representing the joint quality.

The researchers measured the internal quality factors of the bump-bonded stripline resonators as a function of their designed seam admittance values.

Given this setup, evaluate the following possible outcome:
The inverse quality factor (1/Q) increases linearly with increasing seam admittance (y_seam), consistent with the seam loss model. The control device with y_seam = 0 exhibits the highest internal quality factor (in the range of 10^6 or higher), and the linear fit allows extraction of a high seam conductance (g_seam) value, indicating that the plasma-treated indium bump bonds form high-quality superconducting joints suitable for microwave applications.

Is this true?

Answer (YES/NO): NO